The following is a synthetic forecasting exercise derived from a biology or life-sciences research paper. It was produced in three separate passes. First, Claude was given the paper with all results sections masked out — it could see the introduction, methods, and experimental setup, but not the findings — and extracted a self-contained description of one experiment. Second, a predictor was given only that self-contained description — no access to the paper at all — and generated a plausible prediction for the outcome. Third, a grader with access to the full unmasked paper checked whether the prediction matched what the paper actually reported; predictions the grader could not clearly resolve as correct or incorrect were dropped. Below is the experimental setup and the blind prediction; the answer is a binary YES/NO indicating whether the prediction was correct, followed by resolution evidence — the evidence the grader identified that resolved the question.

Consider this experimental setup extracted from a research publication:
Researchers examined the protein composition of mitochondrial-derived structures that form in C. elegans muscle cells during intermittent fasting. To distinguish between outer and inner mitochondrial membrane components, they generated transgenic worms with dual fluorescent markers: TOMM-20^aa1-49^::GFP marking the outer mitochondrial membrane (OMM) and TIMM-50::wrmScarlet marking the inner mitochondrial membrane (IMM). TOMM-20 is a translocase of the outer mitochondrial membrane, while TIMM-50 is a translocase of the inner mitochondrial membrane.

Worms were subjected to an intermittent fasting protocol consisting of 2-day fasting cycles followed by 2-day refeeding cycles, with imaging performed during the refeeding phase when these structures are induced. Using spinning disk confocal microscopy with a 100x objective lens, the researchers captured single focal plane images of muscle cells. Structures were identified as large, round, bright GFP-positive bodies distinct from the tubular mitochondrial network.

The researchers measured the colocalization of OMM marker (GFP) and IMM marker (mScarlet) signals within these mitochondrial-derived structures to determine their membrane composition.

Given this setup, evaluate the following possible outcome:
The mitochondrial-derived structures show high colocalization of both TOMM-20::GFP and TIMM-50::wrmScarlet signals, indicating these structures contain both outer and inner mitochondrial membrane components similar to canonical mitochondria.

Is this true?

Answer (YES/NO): NO